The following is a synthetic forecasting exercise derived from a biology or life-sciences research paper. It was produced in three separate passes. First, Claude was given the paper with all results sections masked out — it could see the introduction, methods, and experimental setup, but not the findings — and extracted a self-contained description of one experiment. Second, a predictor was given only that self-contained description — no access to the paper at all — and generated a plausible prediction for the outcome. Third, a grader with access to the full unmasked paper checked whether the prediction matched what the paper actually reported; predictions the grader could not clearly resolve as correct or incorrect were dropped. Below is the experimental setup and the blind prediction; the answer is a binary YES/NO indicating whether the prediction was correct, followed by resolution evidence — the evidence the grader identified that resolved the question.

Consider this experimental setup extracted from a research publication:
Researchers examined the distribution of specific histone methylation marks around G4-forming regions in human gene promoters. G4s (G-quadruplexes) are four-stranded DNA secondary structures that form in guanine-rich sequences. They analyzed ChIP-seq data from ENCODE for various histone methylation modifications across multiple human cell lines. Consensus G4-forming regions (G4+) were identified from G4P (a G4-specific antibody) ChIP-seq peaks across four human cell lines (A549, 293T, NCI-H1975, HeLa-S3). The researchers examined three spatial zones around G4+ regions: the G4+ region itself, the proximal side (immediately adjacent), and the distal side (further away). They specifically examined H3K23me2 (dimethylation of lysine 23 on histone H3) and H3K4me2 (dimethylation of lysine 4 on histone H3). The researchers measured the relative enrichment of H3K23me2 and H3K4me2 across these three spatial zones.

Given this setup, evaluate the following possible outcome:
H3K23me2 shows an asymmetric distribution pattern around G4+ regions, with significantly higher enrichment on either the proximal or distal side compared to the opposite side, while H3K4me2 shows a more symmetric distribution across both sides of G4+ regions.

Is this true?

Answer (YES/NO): NO